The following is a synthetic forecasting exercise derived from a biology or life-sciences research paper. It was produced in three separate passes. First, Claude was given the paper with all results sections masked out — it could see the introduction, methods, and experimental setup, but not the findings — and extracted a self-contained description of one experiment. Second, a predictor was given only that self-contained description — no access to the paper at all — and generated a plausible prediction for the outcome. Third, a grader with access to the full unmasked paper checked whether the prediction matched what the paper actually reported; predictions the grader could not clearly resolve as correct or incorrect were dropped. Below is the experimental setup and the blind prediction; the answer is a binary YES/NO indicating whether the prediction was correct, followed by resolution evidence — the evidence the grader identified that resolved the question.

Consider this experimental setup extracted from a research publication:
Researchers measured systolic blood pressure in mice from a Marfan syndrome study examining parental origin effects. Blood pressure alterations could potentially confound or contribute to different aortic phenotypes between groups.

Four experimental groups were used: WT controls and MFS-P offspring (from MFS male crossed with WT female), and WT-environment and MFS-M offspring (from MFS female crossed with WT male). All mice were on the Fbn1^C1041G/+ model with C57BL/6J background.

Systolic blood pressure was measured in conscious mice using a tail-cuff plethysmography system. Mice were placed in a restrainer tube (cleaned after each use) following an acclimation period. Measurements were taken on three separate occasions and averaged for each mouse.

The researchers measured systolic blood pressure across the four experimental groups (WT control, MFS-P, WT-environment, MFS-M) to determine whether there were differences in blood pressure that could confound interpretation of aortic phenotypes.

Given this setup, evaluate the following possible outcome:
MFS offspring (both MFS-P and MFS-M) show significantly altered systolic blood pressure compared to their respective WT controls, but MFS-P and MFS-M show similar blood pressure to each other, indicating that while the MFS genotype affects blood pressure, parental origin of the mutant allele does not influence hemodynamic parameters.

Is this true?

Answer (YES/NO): NO